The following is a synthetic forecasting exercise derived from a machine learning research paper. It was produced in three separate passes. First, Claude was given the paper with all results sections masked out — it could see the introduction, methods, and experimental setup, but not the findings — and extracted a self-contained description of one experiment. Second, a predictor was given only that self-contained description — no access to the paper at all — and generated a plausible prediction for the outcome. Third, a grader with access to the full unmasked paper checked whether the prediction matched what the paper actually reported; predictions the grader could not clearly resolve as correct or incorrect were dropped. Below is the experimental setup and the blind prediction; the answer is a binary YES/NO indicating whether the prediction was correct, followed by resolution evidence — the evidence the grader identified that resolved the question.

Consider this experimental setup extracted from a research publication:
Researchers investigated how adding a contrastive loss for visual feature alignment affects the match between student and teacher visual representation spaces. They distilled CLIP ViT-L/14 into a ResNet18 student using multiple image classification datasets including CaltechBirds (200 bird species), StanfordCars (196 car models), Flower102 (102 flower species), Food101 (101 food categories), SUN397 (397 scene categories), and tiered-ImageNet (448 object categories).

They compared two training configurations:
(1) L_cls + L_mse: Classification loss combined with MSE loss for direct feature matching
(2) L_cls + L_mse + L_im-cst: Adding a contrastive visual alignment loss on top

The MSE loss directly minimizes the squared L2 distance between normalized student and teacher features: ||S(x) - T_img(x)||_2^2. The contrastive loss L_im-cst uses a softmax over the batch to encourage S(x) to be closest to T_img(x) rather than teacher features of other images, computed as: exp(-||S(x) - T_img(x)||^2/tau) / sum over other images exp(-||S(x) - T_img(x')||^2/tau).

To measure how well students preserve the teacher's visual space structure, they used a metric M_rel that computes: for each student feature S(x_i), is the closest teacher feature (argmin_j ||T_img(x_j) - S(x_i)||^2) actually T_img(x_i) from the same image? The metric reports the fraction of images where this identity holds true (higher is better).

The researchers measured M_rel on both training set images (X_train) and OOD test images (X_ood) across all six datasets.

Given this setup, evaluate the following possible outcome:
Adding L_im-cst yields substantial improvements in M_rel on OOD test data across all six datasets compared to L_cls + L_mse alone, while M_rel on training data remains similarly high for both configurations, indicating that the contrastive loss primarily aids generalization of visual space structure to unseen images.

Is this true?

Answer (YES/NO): NO